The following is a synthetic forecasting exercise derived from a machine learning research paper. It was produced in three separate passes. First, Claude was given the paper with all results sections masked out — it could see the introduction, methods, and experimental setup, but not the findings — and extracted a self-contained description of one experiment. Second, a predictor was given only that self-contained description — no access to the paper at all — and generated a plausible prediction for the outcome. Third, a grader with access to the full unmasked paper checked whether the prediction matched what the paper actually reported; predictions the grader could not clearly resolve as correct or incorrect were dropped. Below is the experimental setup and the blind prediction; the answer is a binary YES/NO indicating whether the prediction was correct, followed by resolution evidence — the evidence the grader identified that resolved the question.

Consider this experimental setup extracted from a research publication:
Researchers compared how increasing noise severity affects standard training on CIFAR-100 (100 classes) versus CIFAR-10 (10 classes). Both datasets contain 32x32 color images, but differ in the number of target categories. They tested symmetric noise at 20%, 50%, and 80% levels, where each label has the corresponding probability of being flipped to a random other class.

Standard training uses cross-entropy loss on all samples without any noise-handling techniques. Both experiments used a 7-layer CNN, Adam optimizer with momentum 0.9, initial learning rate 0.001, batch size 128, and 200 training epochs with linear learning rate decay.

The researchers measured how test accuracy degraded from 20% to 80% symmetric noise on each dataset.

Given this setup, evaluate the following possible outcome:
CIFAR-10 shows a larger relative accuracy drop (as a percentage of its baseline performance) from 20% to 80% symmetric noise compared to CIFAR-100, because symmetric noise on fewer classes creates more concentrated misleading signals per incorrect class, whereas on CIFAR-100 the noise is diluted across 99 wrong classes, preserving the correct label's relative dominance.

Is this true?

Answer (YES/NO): NO